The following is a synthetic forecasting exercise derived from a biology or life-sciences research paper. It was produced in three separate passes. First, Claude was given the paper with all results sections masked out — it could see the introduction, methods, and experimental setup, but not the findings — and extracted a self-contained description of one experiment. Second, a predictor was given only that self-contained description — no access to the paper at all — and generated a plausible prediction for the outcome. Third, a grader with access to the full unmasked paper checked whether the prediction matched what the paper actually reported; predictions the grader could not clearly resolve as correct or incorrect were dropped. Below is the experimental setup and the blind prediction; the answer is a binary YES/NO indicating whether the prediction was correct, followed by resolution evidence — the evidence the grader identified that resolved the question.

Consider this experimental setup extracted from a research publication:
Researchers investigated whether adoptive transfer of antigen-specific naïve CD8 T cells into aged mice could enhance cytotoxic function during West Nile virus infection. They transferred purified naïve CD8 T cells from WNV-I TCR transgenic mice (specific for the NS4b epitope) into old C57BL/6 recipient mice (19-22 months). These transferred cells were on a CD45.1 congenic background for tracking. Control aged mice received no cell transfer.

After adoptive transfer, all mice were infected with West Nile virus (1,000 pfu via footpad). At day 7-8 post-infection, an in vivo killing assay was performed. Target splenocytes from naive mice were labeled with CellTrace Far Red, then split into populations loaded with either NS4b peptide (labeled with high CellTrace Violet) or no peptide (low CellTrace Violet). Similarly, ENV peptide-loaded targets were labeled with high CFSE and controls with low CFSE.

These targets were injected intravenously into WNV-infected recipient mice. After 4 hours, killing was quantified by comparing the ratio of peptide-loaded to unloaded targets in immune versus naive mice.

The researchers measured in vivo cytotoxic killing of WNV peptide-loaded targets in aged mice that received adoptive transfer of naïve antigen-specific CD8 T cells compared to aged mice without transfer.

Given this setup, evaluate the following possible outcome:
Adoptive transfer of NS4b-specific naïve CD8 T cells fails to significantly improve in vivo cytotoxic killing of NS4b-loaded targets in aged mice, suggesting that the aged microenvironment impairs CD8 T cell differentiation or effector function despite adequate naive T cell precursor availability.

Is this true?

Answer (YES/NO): NO